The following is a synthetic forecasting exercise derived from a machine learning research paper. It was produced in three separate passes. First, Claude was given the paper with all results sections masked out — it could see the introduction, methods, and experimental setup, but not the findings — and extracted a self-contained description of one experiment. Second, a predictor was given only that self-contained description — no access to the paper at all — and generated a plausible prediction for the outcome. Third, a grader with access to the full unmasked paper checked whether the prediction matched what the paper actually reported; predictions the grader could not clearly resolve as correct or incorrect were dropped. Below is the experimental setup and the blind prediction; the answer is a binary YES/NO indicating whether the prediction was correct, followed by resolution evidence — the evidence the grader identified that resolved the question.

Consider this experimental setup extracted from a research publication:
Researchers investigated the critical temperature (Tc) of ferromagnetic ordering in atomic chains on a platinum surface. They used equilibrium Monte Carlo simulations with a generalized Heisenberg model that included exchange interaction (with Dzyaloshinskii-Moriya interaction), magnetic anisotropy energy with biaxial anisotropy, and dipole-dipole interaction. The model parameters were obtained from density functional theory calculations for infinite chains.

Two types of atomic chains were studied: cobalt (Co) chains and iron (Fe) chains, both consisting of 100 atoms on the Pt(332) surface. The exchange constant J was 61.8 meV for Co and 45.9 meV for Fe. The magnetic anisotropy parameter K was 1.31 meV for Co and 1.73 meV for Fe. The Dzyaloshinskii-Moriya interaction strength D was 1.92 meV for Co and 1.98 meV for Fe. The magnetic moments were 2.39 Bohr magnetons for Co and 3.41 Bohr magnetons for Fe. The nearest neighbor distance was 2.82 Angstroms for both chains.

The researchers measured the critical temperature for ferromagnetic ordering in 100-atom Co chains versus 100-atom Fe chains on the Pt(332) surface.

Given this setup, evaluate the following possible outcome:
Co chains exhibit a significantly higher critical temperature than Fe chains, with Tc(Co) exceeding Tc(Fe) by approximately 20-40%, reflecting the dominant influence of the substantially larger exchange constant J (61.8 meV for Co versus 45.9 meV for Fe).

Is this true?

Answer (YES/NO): NO